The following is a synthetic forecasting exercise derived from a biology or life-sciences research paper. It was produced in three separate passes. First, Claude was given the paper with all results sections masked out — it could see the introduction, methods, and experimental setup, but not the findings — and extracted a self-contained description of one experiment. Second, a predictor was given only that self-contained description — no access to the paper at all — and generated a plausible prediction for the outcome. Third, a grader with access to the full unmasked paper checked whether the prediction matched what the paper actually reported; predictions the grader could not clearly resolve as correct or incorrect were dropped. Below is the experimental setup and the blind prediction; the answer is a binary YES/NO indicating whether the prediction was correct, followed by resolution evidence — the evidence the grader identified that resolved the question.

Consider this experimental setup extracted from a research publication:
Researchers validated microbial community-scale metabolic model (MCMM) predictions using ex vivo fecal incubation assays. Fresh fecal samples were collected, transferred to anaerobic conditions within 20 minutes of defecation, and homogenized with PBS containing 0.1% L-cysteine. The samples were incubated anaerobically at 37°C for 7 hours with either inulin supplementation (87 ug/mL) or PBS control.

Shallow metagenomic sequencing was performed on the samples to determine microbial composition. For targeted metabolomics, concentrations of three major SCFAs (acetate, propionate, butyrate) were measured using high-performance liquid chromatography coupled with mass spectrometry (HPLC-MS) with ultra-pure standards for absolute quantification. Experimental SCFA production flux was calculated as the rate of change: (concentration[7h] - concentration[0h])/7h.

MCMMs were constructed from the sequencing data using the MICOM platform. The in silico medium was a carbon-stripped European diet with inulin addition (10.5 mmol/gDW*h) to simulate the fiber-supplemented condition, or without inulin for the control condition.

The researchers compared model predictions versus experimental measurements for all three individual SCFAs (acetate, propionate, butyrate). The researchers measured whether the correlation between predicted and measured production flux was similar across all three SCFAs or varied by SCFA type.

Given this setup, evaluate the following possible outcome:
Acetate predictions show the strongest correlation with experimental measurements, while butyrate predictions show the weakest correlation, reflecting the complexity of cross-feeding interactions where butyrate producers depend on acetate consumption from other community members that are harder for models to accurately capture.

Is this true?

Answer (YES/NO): NO